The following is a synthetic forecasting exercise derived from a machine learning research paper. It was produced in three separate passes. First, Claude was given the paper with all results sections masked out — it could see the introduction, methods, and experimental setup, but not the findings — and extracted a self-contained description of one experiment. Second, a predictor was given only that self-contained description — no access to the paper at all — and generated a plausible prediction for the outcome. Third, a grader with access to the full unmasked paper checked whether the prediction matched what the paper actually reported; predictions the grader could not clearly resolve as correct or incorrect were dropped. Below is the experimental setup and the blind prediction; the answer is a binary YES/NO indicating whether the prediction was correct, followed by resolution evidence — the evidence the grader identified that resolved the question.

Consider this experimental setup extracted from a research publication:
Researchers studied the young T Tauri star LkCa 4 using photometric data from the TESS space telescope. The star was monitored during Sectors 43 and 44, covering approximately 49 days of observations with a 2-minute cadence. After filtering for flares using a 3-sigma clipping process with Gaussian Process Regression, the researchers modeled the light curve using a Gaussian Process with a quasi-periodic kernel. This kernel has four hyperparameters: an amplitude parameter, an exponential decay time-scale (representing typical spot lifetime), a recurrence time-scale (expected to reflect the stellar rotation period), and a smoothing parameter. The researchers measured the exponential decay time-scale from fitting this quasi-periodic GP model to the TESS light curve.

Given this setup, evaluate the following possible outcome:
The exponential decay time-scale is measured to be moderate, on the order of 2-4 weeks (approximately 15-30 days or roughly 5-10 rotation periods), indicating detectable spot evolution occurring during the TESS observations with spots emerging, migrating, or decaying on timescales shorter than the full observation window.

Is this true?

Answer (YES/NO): NO